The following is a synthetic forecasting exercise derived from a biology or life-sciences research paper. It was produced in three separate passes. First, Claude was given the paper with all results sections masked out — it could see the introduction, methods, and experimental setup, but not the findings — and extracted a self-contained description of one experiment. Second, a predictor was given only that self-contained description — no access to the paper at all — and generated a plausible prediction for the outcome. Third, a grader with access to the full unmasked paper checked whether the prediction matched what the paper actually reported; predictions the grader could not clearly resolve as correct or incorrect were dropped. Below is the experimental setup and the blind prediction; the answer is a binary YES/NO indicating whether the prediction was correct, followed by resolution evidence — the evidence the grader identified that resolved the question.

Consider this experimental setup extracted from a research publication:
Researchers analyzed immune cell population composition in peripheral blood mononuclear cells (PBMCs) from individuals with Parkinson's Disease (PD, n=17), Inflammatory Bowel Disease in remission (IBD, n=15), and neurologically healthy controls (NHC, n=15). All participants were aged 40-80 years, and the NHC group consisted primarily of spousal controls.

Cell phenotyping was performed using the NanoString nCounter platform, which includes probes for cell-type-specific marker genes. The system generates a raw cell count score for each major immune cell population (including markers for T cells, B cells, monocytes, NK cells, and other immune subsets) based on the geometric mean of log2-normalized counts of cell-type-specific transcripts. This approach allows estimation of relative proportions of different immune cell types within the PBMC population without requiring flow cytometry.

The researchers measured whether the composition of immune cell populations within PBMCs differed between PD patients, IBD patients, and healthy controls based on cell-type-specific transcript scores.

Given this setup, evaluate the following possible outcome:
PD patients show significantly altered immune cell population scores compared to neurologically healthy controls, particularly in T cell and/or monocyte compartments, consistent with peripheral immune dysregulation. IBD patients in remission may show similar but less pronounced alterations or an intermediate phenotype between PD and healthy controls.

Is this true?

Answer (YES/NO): NO